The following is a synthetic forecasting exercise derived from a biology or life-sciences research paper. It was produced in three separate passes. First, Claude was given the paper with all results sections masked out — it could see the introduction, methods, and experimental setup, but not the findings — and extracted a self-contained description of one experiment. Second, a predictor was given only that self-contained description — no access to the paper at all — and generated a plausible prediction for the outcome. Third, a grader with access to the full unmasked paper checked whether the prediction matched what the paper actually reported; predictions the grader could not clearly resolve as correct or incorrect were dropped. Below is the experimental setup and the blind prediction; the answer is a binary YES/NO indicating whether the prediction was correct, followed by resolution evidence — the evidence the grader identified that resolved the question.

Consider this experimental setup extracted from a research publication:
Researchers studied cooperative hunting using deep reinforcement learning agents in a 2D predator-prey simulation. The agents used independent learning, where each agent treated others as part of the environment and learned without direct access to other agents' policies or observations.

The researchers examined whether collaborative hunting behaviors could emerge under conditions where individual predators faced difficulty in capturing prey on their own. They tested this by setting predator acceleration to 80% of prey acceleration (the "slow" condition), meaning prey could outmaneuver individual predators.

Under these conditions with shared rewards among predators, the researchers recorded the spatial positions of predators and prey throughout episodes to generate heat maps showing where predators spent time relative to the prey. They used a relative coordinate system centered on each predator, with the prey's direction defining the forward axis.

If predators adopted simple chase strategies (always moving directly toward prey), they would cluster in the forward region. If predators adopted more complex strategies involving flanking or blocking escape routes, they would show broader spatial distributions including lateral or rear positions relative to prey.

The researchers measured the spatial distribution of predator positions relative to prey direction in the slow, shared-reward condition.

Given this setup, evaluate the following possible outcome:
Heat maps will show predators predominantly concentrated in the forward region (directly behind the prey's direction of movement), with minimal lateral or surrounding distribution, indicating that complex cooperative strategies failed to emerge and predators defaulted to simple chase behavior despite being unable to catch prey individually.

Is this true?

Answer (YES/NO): NO